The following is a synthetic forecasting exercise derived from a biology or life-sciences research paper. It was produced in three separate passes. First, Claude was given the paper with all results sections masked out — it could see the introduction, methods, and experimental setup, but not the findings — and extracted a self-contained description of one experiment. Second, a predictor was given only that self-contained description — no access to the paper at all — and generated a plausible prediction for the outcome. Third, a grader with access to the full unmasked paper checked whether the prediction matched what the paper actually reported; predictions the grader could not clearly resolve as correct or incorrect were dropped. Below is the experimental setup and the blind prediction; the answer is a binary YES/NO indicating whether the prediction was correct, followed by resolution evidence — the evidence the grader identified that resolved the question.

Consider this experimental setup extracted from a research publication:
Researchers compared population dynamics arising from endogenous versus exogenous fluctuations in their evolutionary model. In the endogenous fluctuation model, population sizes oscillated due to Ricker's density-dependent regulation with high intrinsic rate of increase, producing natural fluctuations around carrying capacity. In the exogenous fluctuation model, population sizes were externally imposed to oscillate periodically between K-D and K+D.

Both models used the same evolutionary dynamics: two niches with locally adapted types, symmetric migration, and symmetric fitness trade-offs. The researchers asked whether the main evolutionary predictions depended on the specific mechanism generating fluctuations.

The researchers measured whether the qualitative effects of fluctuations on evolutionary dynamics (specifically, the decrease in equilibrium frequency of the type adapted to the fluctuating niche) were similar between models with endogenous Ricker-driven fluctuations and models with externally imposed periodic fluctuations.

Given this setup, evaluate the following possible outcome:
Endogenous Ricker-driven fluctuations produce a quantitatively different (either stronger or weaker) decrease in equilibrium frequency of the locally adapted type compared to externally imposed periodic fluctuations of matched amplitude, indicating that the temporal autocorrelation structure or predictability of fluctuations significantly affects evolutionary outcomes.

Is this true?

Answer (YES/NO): NO